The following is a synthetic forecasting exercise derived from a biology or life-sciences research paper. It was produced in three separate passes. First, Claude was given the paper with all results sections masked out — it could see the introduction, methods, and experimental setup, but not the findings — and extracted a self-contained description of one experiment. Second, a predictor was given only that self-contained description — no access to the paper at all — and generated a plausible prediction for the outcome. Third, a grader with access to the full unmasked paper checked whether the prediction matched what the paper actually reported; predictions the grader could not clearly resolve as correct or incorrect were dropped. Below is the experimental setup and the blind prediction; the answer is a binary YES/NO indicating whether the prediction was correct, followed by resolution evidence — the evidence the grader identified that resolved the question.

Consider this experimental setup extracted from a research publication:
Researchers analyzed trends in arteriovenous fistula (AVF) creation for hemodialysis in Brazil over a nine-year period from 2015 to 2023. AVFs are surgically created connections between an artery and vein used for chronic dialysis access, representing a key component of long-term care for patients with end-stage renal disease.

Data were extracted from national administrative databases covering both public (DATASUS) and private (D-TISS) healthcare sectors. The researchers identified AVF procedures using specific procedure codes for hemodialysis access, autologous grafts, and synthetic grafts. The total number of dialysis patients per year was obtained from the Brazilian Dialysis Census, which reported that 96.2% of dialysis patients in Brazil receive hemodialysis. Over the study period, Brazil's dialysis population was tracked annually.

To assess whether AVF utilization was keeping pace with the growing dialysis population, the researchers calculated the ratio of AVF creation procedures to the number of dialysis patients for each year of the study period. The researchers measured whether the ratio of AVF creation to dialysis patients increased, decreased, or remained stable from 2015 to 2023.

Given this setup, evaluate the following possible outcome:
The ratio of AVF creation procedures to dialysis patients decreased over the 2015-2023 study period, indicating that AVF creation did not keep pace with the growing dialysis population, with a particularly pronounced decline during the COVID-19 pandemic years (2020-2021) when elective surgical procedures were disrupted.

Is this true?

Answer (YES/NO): NO